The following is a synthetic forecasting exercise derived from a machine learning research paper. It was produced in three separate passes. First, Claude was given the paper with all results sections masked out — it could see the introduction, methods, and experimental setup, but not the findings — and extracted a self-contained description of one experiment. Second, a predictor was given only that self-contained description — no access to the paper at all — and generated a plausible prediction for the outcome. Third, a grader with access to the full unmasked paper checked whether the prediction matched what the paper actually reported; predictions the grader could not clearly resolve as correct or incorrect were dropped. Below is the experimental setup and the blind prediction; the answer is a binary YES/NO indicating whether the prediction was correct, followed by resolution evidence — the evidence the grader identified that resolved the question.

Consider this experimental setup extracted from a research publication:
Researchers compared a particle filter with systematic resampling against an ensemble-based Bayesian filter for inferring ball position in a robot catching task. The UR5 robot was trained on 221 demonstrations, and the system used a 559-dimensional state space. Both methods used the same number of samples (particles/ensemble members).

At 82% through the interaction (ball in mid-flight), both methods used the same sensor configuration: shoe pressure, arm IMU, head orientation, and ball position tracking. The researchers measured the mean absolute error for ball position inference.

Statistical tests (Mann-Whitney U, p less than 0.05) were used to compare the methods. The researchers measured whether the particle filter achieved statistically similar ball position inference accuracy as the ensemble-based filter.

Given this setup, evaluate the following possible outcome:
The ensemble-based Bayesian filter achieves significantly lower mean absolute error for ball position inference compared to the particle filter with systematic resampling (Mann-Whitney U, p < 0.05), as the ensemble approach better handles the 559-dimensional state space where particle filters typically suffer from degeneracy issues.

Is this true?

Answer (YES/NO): NO